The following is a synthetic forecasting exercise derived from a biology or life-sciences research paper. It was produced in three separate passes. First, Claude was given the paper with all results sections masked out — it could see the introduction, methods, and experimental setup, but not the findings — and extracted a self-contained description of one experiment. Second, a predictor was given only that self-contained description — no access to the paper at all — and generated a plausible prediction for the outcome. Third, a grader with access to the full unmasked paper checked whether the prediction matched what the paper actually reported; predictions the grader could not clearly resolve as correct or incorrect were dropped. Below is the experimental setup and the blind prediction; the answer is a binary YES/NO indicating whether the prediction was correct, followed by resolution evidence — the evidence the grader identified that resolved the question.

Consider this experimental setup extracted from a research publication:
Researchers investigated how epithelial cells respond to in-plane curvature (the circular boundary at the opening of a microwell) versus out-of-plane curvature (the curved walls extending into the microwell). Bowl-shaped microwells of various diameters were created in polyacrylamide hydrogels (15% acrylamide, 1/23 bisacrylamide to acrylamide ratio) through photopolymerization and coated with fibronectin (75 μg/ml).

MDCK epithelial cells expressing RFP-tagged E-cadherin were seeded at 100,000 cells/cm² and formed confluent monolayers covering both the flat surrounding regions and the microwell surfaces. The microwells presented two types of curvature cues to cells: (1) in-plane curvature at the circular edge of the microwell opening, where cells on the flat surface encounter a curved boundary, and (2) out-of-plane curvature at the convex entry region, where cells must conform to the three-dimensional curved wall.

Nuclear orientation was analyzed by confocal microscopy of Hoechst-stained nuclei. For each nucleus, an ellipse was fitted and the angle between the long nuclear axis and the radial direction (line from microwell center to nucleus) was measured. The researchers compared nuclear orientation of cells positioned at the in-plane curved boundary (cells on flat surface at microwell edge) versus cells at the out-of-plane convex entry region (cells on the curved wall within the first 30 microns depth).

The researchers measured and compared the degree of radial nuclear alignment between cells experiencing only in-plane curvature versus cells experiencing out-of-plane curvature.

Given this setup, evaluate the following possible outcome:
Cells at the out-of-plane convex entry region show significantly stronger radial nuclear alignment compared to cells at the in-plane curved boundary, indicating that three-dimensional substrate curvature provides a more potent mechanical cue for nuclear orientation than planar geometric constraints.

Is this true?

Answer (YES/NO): NO